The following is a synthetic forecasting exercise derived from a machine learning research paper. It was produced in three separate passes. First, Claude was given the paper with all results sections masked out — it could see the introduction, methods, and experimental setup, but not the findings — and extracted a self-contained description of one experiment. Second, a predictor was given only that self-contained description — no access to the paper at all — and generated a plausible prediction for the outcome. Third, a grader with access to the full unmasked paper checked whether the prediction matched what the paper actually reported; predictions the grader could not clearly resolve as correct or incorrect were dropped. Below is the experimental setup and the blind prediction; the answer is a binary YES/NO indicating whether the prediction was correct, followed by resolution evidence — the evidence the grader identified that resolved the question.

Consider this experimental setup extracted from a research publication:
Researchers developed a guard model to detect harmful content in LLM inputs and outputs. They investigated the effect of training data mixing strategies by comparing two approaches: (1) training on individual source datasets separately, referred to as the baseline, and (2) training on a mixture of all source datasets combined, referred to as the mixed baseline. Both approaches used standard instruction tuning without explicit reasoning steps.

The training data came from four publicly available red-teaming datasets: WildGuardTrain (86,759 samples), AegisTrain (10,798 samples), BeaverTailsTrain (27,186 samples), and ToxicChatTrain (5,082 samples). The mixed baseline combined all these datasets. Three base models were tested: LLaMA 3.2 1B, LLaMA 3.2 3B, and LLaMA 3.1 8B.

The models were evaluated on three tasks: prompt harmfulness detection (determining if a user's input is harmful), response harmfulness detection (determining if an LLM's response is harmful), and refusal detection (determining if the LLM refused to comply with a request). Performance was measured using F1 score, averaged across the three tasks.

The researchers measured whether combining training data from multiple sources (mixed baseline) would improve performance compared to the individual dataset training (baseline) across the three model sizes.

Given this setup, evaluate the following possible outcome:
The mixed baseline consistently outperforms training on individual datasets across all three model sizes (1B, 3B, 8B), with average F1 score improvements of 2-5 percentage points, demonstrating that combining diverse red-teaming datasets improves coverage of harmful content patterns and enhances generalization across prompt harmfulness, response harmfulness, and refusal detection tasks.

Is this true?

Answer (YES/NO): NO